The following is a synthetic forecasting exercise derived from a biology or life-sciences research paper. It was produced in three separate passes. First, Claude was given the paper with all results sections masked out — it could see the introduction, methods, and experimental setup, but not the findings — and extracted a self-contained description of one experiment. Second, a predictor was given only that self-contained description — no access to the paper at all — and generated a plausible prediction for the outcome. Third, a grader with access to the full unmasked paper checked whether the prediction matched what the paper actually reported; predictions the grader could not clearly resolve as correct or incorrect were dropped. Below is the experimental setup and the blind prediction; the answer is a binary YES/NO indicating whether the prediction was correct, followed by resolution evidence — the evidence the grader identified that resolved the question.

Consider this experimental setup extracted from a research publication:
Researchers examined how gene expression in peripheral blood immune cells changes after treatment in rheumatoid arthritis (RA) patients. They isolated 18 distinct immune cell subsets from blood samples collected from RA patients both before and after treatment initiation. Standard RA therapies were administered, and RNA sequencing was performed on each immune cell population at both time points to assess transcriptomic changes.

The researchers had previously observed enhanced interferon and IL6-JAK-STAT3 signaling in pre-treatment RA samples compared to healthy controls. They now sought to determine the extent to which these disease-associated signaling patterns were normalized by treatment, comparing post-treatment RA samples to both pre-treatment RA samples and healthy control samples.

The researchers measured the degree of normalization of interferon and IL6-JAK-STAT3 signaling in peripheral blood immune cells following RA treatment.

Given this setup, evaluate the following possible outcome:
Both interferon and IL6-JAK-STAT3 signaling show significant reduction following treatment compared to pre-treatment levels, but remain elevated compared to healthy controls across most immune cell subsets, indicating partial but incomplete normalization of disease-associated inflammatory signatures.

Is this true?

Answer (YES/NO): NO